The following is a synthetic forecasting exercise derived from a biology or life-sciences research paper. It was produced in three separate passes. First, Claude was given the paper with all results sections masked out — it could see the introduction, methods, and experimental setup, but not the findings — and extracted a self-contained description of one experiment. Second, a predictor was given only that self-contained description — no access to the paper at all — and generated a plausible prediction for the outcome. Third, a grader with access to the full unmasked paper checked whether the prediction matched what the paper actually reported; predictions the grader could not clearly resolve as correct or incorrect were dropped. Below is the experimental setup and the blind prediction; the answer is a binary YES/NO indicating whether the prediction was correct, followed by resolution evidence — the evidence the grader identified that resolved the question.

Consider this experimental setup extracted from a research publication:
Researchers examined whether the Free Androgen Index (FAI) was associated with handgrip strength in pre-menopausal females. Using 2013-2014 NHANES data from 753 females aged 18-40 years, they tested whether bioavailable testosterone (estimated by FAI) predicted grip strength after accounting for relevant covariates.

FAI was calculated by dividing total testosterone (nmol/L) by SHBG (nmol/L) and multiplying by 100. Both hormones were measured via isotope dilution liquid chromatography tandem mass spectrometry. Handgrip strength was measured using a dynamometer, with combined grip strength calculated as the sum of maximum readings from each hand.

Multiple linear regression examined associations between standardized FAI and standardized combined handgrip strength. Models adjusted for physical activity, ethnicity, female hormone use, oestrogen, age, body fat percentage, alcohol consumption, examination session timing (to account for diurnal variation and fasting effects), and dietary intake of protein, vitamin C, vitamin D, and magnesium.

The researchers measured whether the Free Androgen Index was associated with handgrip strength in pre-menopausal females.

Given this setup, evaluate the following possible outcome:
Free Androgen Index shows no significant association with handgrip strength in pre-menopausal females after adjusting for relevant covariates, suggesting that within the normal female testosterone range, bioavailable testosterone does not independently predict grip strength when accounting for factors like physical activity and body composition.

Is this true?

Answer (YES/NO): YES